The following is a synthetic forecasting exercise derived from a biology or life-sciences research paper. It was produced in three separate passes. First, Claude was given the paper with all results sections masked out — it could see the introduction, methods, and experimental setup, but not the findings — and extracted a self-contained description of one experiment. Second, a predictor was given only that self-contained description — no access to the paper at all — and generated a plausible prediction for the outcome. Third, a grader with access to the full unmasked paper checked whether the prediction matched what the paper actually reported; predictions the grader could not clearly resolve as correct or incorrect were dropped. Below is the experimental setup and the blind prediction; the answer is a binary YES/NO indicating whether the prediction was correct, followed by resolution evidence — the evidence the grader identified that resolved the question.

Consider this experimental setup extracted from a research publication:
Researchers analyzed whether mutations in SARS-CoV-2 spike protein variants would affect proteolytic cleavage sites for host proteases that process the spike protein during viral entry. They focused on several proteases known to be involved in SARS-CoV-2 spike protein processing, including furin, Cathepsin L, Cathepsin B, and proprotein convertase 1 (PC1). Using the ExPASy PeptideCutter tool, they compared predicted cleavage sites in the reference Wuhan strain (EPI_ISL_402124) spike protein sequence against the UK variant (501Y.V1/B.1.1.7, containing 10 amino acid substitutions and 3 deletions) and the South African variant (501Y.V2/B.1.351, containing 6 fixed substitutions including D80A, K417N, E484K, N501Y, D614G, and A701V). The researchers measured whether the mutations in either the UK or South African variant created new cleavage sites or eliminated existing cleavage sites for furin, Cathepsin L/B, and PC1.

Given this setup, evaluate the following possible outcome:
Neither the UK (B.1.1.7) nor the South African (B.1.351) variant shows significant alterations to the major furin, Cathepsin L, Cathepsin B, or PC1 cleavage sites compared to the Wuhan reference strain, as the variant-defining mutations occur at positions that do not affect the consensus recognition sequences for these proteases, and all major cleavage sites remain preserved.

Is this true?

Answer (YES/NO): YES